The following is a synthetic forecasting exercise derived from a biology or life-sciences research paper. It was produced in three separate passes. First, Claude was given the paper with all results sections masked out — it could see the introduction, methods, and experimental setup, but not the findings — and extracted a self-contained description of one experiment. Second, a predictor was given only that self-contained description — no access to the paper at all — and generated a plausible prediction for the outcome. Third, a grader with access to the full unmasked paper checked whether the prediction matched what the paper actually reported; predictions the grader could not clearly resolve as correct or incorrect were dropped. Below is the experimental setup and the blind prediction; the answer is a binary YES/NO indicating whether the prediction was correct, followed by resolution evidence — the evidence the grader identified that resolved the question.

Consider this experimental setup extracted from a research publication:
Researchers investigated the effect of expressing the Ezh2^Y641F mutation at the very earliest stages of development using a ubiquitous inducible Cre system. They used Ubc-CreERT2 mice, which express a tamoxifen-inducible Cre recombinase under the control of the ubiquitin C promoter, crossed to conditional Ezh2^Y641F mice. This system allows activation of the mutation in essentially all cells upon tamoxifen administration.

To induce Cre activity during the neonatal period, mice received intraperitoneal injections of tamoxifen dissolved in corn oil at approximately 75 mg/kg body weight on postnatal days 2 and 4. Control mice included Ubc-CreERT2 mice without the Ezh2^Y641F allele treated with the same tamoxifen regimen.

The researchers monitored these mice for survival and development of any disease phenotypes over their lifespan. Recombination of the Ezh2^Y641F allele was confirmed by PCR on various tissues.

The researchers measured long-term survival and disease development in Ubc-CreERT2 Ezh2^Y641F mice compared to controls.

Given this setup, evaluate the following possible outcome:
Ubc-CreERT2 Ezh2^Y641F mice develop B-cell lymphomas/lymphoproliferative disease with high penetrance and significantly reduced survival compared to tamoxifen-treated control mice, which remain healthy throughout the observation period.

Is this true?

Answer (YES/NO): NO